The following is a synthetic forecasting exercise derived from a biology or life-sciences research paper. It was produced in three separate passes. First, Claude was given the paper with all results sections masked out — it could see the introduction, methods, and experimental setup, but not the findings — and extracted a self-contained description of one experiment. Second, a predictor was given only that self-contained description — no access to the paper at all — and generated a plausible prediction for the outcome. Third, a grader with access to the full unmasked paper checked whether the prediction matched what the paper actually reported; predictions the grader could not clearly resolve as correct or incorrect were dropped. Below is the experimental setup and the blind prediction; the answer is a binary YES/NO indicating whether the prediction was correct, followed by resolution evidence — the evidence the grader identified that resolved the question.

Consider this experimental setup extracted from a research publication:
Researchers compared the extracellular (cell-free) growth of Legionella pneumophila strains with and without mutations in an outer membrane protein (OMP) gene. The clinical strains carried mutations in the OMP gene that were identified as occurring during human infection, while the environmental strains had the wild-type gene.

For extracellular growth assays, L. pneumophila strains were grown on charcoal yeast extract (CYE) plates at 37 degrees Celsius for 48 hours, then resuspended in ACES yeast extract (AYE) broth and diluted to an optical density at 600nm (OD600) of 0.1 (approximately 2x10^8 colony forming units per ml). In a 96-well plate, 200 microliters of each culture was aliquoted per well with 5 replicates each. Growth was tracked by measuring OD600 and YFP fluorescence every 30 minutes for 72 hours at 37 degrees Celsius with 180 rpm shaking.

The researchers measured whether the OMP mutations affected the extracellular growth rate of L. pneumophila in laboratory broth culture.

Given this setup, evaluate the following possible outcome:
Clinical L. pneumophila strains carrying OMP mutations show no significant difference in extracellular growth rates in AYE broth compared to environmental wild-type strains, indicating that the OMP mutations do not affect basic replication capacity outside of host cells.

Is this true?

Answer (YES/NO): NO